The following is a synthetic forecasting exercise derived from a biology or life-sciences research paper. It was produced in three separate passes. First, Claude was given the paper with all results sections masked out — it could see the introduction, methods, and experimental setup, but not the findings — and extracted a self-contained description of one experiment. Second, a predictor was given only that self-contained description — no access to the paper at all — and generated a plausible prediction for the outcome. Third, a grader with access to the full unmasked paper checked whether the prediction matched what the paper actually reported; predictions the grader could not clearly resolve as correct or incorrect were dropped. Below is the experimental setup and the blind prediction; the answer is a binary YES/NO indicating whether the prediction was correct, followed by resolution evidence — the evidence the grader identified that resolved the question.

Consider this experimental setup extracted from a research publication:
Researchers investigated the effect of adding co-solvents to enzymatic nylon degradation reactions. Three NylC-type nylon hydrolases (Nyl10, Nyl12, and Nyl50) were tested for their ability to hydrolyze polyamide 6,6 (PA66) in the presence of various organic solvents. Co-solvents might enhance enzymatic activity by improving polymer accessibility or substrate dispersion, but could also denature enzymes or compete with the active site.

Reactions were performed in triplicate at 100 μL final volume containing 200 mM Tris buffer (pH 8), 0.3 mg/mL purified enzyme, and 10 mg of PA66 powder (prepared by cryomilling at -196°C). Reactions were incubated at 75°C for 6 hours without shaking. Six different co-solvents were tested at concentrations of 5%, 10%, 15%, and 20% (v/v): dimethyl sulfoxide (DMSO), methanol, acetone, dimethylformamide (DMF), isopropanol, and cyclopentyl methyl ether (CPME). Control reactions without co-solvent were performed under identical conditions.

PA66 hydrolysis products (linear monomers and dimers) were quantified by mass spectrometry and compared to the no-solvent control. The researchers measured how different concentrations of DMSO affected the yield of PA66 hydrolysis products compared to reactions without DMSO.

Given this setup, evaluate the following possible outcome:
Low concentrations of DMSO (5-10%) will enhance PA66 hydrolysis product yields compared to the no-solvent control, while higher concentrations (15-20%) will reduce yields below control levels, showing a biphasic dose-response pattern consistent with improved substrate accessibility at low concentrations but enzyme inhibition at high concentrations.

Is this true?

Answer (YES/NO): NO